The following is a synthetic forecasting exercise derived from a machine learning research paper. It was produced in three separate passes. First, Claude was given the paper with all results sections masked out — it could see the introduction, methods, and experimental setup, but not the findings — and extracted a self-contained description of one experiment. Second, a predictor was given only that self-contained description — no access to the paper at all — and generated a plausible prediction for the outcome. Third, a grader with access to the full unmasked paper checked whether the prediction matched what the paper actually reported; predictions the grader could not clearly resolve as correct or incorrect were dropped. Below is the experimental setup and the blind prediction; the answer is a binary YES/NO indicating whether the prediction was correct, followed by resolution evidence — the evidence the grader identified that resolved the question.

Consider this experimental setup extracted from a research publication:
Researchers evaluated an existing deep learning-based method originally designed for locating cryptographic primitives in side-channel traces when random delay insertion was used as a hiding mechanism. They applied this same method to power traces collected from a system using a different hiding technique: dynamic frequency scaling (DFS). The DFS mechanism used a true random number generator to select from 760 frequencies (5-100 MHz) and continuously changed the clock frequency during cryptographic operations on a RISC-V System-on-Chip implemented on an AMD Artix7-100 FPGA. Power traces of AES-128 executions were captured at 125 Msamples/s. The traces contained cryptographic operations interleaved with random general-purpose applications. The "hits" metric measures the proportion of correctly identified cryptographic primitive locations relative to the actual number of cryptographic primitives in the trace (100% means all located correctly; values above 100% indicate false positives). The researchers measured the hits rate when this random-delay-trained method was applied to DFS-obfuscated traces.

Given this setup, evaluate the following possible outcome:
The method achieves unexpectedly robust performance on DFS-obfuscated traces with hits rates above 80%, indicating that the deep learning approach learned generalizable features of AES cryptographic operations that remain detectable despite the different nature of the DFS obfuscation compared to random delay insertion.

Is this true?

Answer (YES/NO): NO